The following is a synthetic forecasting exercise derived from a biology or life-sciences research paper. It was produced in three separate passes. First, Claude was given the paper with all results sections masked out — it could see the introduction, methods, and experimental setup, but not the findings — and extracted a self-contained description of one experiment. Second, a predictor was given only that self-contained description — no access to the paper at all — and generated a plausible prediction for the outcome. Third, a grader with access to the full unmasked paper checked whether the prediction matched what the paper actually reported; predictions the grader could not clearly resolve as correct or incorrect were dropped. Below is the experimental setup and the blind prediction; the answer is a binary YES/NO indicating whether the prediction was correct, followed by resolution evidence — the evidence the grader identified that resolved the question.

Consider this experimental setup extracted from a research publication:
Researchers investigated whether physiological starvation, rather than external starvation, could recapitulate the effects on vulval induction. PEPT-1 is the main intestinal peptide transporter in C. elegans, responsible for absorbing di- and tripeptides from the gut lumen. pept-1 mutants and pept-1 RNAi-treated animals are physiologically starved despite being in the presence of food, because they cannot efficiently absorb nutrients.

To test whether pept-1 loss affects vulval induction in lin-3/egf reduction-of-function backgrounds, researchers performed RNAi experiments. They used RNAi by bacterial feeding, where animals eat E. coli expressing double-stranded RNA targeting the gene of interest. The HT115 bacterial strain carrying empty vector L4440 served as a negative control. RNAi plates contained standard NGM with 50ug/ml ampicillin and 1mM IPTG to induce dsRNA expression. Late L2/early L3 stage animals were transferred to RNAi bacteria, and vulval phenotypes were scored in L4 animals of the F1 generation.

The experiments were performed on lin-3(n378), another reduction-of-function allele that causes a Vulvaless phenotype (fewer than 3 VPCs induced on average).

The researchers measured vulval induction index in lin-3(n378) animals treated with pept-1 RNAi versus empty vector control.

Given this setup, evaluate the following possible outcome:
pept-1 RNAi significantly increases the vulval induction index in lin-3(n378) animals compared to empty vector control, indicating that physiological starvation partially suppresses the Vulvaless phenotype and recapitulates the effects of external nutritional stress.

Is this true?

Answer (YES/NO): YES